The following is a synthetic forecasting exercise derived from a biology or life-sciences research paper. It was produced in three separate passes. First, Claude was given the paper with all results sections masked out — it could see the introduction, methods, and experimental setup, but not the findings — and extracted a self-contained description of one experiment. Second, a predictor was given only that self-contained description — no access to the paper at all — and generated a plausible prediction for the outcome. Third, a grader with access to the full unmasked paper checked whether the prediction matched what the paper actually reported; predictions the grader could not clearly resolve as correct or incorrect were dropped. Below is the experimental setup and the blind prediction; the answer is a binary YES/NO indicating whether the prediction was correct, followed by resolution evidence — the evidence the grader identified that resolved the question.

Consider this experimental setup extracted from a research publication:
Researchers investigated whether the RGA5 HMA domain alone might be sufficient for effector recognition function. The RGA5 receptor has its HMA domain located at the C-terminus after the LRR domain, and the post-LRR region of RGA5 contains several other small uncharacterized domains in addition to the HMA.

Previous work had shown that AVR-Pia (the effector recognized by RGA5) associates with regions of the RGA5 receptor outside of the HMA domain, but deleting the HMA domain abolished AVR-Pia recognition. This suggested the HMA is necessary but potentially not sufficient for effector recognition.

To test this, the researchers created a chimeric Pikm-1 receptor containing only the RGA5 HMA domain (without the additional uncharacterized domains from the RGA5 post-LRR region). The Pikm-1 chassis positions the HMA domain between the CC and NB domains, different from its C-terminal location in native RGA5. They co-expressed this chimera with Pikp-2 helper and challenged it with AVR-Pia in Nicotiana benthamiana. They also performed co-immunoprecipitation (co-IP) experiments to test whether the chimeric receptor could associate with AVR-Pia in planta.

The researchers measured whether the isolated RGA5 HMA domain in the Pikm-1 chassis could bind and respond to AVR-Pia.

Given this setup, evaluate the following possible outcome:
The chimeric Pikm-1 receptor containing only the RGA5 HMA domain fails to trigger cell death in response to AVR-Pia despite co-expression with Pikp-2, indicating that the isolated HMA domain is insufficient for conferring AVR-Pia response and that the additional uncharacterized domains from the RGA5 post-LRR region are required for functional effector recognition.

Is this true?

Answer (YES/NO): NO